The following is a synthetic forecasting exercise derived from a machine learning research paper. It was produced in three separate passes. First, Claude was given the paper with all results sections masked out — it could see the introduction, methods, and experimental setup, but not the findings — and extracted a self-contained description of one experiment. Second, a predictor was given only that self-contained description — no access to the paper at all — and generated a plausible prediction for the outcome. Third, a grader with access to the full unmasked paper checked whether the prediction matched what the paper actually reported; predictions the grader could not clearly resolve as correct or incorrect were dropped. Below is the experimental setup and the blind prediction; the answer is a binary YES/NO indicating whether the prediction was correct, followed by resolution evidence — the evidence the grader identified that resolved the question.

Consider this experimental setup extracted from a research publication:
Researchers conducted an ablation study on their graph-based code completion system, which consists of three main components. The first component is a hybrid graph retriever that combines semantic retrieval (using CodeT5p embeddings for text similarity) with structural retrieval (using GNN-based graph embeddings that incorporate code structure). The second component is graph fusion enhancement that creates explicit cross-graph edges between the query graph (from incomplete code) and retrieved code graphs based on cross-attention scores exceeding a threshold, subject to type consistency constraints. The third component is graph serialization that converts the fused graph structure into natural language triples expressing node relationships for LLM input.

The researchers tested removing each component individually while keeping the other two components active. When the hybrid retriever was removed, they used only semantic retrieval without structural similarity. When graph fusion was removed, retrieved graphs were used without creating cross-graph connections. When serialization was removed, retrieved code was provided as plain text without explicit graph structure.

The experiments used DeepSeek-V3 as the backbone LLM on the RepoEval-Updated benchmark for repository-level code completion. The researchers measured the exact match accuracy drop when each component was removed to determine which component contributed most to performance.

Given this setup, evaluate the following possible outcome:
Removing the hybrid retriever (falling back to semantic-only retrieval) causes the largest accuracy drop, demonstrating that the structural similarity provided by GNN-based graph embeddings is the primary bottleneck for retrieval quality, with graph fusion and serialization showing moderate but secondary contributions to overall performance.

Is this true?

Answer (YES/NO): NO